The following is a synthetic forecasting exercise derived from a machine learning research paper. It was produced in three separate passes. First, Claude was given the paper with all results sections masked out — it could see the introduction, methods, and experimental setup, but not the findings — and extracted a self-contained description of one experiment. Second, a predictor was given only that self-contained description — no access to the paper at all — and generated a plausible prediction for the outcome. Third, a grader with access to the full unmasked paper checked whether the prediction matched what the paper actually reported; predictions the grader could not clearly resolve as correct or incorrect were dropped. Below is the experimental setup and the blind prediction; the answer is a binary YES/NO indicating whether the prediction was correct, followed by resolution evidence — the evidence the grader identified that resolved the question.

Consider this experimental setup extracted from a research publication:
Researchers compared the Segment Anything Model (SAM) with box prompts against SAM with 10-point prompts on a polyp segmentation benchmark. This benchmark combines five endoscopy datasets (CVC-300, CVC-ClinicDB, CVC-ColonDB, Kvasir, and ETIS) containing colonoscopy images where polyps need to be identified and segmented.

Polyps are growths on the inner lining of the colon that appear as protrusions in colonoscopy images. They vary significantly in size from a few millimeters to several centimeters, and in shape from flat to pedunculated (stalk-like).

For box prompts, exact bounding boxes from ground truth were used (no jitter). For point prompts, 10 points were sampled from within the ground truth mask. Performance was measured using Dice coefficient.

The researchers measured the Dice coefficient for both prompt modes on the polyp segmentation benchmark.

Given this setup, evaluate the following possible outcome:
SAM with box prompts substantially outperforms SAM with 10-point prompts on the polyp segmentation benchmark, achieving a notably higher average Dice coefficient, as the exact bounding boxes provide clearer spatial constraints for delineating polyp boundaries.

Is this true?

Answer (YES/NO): YES